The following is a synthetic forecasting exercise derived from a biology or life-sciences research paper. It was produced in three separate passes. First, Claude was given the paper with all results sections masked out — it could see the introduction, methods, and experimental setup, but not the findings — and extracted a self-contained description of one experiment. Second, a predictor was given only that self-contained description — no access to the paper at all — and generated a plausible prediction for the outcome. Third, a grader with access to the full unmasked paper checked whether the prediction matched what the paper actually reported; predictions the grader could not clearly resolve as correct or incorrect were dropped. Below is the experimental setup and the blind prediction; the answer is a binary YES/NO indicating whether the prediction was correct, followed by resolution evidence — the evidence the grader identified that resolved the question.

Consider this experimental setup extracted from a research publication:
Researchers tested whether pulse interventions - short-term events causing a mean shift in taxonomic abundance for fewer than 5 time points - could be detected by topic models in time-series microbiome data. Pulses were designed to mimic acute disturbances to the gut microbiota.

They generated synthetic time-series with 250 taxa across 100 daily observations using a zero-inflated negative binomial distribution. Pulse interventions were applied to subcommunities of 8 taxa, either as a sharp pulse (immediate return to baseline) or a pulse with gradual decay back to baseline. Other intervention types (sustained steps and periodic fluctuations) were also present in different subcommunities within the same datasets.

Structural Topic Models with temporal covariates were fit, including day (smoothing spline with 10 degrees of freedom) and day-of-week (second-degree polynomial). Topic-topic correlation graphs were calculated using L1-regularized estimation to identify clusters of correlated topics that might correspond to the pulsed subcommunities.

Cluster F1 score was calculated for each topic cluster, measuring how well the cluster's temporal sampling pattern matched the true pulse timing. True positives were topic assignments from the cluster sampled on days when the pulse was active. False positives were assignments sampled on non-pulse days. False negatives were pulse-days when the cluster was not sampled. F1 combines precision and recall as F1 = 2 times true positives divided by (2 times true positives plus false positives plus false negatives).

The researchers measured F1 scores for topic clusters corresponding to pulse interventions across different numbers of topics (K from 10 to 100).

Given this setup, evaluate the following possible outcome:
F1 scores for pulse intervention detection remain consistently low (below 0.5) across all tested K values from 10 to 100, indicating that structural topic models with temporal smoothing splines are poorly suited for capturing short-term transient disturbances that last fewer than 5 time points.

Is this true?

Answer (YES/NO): NO